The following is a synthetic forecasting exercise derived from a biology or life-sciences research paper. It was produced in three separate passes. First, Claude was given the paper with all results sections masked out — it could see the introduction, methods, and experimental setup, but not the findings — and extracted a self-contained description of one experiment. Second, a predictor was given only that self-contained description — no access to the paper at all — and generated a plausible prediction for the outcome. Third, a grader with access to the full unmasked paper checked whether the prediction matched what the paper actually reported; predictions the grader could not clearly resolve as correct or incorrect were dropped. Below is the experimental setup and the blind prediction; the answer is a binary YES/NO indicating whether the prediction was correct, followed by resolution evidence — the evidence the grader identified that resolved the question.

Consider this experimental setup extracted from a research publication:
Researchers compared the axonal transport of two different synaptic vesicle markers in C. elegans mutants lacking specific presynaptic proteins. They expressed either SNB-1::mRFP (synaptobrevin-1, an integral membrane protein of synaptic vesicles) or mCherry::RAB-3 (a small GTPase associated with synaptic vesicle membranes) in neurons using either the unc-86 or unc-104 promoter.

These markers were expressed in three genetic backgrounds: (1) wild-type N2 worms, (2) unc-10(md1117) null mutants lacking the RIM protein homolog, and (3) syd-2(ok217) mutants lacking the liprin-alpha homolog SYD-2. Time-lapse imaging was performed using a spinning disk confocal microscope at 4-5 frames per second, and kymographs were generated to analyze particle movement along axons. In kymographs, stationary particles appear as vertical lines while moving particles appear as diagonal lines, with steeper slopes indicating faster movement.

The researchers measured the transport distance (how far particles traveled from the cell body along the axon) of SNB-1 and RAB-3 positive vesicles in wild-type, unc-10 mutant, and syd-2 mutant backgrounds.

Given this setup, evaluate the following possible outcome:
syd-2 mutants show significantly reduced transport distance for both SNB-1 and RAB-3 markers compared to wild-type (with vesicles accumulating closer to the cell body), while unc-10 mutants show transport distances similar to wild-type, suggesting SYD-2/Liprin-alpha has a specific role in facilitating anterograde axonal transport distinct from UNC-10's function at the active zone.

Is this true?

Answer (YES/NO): NO